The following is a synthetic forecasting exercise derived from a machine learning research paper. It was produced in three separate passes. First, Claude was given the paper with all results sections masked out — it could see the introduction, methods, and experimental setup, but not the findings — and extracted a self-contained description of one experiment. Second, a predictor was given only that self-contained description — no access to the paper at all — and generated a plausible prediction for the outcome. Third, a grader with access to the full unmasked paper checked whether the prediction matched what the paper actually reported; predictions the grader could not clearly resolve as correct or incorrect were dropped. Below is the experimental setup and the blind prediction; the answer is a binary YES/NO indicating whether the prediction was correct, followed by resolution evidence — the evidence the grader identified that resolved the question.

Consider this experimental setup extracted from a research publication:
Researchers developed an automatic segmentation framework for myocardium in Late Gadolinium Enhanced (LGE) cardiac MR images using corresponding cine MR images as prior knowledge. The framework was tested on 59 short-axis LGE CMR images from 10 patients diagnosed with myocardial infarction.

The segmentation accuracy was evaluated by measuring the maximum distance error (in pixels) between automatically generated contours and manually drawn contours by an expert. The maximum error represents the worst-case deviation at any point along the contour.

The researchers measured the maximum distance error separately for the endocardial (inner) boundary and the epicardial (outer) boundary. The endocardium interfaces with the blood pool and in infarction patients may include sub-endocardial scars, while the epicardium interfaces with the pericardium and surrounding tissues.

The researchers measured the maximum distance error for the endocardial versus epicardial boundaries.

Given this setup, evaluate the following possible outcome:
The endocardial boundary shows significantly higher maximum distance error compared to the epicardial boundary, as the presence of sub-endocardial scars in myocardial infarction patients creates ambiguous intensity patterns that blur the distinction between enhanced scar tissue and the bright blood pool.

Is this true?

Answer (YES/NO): NO